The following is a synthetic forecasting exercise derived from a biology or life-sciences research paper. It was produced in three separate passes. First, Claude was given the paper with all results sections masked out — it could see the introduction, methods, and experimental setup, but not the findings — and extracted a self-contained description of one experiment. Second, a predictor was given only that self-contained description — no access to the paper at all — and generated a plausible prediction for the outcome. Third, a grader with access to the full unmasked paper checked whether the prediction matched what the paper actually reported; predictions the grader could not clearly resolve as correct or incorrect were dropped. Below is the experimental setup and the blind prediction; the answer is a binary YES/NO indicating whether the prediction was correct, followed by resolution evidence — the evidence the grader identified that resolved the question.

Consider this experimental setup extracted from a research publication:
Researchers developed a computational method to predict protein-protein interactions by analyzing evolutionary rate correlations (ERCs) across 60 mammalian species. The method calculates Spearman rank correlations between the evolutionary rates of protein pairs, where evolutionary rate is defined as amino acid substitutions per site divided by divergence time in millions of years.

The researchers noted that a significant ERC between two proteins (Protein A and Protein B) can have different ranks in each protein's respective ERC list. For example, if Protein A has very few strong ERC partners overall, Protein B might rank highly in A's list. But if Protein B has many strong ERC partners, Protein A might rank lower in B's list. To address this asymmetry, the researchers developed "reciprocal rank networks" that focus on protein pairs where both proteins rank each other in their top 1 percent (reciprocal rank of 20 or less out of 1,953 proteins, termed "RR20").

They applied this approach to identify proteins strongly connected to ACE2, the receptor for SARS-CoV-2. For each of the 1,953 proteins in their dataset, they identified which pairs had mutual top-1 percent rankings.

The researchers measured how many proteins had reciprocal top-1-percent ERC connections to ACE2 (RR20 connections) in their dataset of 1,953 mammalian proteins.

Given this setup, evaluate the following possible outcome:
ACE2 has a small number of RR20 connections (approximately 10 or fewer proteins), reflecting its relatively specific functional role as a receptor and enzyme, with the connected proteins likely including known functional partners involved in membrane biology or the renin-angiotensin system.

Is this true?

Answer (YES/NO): NO